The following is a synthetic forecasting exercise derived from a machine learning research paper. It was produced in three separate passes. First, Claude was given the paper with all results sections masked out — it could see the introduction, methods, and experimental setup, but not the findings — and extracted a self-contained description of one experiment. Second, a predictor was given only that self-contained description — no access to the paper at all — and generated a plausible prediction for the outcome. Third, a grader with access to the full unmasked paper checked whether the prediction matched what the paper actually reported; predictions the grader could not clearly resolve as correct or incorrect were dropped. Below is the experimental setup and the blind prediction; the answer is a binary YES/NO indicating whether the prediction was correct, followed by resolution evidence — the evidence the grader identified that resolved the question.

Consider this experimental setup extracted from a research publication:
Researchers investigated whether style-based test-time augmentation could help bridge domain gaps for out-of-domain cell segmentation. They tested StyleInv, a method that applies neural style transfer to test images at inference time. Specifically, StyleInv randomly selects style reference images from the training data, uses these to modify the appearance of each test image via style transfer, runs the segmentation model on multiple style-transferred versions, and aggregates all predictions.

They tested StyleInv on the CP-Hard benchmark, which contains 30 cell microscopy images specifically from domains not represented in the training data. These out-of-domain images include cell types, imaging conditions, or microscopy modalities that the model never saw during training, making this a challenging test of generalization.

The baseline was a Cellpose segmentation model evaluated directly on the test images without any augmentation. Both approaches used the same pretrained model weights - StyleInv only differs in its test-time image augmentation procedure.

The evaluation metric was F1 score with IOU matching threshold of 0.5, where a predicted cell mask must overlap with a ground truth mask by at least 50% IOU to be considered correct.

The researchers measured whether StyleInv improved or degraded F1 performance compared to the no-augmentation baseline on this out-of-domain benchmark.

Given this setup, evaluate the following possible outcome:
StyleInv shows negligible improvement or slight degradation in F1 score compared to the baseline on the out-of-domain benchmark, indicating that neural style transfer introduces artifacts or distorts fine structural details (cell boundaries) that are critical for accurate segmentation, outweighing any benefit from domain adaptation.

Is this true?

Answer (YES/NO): YES